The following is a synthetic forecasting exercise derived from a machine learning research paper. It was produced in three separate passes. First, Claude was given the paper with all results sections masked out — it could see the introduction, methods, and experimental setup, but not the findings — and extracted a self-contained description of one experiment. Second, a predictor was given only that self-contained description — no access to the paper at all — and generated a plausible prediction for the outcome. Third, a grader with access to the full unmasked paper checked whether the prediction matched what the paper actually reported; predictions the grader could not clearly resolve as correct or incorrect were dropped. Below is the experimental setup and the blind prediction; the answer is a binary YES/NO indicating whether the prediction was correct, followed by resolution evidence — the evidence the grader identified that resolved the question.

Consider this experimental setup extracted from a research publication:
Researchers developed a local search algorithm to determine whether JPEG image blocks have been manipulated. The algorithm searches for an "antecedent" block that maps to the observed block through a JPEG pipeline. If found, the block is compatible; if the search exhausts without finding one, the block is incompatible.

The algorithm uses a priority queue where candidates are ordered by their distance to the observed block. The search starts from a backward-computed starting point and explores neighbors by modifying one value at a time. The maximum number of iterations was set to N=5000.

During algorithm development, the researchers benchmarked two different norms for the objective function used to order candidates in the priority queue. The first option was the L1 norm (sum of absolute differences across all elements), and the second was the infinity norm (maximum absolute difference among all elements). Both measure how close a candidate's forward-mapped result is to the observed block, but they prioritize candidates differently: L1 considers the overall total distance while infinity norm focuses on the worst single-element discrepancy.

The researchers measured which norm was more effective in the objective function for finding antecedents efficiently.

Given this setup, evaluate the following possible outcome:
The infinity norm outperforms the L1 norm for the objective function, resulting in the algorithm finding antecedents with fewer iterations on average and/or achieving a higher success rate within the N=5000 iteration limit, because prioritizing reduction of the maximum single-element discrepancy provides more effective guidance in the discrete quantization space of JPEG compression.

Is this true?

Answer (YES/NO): YES